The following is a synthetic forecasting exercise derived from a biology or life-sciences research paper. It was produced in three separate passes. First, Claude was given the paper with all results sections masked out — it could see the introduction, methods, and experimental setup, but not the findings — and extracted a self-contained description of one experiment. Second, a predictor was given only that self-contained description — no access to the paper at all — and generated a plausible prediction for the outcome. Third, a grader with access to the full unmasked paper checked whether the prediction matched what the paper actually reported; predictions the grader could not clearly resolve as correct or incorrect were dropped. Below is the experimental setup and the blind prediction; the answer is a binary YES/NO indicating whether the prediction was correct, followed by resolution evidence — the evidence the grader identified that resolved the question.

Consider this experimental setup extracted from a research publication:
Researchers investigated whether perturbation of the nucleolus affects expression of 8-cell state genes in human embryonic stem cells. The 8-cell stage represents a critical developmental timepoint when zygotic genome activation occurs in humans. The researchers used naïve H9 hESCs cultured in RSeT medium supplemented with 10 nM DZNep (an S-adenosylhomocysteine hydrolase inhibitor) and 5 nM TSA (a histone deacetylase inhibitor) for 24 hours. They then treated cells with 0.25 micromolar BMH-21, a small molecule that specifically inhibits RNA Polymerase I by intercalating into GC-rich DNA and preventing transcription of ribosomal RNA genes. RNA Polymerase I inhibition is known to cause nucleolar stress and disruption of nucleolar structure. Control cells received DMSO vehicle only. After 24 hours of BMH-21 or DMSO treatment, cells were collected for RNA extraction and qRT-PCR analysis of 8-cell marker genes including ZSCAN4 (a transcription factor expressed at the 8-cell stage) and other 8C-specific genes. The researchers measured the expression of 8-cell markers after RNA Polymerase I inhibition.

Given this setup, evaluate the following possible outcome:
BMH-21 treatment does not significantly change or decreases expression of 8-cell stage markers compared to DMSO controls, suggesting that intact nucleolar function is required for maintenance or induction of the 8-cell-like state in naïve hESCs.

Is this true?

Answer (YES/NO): NO